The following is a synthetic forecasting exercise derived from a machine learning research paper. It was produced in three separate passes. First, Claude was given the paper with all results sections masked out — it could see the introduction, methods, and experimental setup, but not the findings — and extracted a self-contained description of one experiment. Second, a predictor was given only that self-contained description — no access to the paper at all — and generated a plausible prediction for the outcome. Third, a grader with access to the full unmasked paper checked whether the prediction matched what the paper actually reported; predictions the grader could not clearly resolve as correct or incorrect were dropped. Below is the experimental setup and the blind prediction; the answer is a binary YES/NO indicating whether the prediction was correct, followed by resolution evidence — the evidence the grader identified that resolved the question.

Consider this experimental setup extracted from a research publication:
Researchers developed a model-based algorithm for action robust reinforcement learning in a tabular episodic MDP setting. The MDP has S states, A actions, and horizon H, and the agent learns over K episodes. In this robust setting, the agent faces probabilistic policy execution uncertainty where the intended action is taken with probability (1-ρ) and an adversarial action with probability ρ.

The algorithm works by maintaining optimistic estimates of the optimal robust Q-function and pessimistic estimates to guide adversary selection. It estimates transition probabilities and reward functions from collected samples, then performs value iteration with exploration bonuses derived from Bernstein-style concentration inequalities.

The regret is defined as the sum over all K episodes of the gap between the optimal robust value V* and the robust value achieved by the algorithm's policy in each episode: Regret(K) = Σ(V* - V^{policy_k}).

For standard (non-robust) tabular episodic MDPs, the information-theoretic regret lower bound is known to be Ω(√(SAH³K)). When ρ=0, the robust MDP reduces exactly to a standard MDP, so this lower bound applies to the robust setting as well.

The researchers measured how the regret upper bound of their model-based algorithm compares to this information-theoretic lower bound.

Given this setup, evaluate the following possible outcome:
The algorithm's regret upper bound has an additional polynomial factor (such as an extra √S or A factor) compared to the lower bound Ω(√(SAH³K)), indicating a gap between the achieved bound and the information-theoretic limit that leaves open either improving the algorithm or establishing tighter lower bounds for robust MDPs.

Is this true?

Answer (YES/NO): NO